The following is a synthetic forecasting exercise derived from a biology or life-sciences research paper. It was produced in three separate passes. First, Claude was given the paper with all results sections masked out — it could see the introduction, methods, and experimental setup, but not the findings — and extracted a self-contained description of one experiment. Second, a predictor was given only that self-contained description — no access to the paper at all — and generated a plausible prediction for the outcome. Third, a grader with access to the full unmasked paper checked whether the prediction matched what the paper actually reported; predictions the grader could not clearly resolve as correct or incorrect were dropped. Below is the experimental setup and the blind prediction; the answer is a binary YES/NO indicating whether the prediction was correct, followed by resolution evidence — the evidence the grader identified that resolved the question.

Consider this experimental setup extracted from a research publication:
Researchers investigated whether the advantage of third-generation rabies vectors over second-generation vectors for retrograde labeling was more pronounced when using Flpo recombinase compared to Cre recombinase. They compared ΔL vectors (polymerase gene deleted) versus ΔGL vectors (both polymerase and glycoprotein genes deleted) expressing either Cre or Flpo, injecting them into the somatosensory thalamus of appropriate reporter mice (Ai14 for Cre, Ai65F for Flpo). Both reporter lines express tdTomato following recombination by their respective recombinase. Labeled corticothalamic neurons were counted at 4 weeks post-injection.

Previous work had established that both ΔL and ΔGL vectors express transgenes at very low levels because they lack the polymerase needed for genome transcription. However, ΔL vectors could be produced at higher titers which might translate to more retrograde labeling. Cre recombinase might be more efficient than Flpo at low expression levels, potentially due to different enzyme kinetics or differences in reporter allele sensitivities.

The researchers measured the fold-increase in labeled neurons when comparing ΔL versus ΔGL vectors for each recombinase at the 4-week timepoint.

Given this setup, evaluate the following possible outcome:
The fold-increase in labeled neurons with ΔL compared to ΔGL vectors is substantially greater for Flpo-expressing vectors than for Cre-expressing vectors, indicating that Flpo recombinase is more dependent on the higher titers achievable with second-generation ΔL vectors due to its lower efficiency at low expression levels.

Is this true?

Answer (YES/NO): YES